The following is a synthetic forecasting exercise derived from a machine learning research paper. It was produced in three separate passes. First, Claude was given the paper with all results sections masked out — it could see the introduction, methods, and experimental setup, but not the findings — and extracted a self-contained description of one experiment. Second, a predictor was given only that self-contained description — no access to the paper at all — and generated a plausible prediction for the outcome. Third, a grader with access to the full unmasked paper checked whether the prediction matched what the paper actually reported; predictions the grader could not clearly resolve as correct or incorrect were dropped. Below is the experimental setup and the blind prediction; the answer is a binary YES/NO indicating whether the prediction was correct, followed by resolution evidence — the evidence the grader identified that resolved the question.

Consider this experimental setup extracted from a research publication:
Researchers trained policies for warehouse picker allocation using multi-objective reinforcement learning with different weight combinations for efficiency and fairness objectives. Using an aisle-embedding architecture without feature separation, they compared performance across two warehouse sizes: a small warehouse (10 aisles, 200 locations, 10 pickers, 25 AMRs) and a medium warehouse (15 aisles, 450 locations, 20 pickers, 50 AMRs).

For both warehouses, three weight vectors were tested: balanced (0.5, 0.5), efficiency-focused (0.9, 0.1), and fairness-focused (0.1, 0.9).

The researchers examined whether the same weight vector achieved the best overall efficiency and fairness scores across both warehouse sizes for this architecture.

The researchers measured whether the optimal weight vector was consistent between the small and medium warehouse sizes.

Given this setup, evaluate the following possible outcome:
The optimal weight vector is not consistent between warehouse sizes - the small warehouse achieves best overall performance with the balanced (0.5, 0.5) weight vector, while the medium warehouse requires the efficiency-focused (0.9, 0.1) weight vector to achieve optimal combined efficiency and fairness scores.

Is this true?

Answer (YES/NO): YES